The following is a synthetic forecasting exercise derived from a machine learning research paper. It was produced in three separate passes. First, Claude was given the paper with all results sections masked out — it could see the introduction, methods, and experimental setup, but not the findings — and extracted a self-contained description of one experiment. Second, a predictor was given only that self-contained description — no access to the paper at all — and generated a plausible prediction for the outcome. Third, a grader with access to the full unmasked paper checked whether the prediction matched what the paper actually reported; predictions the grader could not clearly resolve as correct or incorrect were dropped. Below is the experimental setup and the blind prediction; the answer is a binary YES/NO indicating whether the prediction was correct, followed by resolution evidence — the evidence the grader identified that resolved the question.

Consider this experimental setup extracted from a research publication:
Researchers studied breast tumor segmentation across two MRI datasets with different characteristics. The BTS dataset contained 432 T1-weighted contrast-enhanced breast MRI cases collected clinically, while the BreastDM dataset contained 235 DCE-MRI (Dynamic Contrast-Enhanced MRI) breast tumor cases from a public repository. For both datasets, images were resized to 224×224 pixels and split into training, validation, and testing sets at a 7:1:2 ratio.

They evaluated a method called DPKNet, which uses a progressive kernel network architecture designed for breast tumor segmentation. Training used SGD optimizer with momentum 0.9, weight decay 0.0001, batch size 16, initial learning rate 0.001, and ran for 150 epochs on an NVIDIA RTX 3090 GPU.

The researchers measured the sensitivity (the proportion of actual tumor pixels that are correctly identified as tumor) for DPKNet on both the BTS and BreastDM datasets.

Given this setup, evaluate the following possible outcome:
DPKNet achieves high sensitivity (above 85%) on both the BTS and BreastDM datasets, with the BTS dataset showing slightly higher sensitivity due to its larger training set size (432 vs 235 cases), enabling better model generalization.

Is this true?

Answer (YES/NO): NO